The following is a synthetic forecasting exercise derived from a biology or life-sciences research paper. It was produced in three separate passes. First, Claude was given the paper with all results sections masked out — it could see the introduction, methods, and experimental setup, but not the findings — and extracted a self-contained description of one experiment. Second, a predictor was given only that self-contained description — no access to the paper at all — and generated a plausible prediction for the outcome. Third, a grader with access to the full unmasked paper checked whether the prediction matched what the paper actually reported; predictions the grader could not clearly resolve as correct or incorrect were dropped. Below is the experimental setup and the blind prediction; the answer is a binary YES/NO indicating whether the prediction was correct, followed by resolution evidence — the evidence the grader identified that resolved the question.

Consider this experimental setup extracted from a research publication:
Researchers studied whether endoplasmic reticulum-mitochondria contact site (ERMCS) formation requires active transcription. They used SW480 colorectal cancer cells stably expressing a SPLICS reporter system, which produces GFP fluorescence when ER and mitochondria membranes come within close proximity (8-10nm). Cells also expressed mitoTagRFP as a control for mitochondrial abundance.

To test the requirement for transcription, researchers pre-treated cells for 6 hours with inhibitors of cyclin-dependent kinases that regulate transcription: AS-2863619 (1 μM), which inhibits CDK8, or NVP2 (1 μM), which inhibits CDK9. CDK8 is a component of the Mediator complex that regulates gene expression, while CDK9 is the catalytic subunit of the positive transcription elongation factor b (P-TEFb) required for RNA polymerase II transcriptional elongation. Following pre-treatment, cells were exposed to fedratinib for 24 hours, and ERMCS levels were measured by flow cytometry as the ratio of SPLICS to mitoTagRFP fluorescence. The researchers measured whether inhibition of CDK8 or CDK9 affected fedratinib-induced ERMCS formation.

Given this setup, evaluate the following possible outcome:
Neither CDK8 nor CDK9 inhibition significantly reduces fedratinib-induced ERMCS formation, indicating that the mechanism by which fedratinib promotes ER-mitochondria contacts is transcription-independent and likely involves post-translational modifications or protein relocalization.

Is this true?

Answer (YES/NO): NO